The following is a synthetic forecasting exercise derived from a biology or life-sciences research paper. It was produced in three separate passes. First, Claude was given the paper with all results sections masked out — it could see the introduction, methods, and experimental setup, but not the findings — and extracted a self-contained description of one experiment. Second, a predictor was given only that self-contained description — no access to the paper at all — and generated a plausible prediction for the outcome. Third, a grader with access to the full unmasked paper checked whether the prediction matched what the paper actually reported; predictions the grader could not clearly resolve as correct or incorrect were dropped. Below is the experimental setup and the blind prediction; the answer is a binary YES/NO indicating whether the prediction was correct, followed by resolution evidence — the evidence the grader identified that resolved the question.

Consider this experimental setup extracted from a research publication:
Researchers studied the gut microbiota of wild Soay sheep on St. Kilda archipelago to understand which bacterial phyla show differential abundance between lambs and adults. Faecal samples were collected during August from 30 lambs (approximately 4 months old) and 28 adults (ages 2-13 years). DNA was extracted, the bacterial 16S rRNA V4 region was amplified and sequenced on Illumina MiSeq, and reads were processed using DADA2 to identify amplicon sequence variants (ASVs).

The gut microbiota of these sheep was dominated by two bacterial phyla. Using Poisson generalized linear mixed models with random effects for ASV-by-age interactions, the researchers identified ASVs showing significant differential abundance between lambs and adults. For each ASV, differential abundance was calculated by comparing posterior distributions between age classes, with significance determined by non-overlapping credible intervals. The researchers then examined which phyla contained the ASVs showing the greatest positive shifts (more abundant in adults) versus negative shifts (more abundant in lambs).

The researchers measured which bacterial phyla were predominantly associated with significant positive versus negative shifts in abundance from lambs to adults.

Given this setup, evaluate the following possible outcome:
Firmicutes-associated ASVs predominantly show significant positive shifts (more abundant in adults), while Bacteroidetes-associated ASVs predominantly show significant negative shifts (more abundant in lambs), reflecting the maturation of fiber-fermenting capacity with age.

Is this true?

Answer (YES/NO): NO